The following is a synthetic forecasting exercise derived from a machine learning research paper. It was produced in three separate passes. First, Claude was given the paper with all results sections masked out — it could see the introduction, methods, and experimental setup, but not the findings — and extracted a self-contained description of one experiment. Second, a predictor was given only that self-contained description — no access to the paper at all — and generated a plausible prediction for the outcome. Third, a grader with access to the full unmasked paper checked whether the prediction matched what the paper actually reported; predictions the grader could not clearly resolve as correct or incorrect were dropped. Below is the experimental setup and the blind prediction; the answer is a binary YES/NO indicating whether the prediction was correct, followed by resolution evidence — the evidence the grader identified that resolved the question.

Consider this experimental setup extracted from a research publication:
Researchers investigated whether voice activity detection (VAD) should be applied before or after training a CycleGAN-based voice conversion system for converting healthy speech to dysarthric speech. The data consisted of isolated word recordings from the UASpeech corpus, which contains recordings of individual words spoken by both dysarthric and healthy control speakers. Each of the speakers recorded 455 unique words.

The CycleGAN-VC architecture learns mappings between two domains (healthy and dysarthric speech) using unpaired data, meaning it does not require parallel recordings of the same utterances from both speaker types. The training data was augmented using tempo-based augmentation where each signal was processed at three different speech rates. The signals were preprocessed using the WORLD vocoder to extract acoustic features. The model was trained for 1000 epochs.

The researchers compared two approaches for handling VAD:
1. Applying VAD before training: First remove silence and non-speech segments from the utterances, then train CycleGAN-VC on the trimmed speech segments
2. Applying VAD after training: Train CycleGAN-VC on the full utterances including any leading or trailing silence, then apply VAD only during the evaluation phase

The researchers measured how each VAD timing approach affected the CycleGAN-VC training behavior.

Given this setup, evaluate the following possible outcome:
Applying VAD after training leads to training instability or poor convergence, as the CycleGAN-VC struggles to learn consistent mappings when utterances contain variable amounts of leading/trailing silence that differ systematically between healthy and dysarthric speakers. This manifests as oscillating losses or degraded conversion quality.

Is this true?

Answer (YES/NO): NO